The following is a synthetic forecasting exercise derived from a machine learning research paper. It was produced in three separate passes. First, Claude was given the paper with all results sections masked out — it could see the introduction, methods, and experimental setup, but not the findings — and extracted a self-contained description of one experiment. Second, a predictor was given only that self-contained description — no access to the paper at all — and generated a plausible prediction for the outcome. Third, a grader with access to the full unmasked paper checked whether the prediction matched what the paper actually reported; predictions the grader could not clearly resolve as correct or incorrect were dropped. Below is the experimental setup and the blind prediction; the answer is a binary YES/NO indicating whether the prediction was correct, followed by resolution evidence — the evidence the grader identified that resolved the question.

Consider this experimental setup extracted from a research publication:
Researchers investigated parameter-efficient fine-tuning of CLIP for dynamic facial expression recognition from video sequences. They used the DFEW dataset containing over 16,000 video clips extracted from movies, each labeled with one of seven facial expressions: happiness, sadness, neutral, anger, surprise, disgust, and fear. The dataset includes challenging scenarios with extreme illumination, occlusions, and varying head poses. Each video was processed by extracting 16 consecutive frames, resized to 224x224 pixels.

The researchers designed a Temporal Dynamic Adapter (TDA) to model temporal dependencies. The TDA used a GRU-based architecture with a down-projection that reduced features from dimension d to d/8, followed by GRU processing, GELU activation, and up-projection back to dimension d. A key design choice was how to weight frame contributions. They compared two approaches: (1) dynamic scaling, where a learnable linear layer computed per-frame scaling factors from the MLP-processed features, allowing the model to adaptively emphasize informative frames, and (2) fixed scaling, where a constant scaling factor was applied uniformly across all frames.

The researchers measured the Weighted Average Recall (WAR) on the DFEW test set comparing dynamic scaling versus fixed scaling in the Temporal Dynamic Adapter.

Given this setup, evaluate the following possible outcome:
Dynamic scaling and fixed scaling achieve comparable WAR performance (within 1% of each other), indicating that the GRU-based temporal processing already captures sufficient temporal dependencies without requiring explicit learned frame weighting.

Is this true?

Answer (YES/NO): YES